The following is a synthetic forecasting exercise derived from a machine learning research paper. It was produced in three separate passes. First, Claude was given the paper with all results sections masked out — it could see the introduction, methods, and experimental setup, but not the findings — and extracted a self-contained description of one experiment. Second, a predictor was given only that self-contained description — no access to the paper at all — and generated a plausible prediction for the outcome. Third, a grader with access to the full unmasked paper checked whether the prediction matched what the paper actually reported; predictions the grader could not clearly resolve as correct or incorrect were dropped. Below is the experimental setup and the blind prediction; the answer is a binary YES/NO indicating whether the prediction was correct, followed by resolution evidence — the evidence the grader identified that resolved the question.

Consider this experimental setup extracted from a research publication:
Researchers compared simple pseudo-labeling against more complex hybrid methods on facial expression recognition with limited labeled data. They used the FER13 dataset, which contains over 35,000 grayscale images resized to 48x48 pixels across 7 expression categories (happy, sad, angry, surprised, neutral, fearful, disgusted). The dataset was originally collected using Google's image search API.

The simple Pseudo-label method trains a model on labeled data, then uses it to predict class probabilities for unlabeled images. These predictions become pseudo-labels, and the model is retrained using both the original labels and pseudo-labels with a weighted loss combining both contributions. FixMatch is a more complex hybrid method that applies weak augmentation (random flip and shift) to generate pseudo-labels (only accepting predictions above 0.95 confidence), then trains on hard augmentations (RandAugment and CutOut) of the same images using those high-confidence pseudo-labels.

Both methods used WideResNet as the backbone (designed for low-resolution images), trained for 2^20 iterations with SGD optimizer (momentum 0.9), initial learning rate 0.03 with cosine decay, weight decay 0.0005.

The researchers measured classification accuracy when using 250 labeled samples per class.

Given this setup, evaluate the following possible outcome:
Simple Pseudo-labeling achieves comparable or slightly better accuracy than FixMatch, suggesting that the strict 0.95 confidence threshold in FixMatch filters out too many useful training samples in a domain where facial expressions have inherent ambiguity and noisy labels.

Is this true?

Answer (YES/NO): NO